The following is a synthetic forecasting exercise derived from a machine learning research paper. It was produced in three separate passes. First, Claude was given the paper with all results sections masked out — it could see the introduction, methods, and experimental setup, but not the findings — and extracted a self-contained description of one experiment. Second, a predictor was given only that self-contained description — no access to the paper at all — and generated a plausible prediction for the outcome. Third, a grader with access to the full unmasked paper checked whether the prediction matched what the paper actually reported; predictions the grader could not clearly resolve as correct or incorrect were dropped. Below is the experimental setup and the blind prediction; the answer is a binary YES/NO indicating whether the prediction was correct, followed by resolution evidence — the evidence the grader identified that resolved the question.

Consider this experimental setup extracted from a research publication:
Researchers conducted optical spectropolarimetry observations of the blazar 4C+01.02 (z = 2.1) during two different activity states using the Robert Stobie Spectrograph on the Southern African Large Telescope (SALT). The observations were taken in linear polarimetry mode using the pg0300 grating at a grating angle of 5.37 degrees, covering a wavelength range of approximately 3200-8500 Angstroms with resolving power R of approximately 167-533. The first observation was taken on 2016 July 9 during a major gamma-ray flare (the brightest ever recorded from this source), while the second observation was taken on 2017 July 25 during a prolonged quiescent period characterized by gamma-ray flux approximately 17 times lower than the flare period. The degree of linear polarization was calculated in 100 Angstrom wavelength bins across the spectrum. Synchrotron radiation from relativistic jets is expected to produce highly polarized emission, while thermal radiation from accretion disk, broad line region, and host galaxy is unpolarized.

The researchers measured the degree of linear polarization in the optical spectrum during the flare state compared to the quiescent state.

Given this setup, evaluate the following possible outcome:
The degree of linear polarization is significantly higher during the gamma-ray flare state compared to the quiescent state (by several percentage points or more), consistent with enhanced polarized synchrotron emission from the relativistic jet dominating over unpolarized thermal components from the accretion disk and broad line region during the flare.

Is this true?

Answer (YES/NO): YES